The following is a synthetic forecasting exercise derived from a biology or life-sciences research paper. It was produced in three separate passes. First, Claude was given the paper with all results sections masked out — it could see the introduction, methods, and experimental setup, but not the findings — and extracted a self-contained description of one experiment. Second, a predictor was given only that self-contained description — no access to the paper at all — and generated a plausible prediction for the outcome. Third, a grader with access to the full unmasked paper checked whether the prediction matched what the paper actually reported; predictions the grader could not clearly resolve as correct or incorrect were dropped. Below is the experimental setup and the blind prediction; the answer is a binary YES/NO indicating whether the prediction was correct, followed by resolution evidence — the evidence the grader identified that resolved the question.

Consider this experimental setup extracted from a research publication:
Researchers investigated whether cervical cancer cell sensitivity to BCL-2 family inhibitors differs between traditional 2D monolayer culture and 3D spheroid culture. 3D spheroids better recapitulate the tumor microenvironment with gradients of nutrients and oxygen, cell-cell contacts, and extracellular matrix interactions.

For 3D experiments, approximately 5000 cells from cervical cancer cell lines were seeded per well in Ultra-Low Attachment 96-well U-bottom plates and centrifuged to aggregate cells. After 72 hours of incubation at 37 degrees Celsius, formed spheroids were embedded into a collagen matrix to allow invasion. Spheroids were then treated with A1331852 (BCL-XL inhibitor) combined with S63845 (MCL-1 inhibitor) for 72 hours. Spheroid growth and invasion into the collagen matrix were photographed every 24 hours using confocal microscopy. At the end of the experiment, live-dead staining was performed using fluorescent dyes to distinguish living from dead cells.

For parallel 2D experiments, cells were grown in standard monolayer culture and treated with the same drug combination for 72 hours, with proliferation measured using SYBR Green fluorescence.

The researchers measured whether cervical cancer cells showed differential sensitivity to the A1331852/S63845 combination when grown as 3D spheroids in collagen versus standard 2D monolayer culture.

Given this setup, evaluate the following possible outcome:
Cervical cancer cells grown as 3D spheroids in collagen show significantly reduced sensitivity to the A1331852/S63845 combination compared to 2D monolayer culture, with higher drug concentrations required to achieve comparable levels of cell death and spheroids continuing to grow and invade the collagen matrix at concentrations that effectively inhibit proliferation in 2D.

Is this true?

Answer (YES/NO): YES